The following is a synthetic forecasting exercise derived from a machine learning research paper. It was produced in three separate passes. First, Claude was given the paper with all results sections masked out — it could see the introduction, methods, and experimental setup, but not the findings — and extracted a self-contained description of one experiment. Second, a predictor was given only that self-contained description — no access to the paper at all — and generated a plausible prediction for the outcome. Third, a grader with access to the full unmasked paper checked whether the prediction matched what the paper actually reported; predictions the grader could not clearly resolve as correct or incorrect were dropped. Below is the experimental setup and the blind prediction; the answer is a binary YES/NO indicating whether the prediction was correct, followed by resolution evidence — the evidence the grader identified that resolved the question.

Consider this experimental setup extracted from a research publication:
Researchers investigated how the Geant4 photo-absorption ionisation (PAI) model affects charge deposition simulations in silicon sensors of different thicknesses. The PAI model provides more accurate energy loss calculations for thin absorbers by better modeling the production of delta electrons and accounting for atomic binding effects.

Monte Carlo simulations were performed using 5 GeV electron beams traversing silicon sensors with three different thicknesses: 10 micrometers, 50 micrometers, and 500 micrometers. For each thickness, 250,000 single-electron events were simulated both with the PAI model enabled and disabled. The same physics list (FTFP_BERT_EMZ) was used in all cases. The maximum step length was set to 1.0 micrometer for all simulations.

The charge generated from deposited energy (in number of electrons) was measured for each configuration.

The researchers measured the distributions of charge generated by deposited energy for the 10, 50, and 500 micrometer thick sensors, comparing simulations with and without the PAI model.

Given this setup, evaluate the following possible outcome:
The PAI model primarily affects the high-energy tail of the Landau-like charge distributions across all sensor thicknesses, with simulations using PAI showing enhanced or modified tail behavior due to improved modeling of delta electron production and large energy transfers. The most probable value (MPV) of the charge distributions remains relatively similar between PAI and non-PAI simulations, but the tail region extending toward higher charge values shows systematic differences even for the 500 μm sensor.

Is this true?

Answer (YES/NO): NO